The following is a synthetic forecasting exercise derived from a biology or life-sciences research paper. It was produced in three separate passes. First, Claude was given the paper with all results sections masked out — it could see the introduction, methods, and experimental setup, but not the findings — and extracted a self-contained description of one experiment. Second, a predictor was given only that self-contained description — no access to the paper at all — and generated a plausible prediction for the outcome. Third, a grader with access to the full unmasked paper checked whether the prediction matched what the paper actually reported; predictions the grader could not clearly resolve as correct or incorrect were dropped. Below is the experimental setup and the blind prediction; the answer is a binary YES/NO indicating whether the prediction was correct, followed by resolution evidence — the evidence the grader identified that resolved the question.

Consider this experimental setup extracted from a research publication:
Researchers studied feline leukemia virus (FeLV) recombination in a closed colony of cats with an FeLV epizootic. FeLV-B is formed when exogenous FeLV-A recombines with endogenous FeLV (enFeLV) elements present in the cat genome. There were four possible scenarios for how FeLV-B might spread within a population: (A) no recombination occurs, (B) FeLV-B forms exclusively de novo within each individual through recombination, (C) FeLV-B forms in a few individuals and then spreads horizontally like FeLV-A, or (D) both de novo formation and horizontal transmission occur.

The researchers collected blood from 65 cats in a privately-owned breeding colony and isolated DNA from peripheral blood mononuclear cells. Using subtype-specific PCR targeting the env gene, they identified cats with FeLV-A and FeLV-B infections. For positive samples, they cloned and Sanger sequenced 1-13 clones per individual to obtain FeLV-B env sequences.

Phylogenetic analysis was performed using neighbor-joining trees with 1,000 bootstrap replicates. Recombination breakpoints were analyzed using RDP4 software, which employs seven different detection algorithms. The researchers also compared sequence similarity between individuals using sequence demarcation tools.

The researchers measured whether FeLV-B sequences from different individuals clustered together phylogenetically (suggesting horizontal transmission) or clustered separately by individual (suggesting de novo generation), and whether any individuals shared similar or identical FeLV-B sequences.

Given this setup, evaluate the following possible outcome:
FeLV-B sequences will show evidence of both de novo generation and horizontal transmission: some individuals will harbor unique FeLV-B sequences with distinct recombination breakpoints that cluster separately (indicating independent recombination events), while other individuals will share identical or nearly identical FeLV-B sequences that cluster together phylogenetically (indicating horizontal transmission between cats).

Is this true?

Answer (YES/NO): YES